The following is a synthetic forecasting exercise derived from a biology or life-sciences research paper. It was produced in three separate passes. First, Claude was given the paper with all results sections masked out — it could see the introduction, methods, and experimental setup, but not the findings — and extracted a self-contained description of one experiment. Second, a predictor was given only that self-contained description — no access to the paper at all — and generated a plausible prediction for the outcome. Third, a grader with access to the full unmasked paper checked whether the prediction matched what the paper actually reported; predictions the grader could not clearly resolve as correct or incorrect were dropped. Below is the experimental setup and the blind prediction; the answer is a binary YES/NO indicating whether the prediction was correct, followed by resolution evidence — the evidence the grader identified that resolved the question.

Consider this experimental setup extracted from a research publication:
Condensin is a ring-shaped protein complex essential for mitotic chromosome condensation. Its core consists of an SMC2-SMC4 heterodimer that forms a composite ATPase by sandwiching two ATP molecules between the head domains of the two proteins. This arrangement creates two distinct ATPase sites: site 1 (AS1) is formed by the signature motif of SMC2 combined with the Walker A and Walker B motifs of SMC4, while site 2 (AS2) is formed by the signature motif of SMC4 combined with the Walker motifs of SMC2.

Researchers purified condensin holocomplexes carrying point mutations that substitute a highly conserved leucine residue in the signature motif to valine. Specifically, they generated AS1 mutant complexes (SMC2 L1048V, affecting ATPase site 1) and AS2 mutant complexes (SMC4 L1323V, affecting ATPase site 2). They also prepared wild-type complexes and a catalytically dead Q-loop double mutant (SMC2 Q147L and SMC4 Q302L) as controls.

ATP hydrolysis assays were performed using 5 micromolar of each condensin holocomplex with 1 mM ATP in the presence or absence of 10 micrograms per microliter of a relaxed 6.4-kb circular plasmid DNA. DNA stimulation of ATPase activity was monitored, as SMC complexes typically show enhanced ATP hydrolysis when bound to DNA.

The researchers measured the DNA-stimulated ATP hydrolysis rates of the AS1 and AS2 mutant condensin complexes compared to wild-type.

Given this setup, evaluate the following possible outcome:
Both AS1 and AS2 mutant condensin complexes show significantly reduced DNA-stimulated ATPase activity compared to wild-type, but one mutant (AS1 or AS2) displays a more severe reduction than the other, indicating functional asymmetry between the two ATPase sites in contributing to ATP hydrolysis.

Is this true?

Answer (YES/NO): NO